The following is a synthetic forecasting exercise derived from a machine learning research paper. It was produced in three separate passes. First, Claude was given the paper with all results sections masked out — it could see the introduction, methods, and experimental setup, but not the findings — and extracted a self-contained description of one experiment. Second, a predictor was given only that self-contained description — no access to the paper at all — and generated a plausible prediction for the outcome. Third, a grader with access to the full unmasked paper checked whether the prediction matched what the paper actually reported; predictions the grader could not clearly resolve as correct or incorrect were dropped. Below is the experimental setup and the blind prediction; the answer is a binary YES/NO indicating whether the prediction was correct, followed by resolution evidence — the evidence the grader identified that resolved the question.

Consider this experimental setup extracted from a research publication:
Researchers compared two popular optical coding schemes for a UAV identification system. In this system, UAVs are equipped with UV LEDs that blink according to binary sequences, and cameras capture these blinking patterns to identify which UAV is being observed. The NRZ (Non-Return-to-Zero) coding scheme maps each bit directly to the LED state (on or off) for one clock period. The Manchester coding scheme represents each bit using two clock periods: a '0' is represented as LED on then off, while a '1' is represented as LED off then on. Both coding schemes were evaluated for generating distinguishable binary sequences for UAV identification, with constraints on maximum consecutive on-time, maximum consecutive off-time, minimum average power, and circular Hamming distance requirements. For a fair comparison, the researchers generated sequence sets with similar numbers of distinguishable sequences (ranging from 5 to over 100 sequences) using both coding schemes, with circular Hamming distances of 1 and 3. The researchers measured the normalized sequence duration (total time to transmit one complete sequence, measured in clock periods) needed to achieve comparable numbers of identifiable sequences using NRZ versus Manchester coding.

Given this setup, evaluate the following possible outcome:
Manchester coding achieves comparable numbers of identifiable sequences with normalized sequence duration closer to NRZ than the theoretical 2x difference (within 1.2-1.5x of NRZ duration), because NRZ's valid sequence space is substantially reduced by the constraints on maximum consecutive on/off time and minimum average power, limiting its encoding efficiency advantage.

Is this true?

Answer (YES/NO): YES